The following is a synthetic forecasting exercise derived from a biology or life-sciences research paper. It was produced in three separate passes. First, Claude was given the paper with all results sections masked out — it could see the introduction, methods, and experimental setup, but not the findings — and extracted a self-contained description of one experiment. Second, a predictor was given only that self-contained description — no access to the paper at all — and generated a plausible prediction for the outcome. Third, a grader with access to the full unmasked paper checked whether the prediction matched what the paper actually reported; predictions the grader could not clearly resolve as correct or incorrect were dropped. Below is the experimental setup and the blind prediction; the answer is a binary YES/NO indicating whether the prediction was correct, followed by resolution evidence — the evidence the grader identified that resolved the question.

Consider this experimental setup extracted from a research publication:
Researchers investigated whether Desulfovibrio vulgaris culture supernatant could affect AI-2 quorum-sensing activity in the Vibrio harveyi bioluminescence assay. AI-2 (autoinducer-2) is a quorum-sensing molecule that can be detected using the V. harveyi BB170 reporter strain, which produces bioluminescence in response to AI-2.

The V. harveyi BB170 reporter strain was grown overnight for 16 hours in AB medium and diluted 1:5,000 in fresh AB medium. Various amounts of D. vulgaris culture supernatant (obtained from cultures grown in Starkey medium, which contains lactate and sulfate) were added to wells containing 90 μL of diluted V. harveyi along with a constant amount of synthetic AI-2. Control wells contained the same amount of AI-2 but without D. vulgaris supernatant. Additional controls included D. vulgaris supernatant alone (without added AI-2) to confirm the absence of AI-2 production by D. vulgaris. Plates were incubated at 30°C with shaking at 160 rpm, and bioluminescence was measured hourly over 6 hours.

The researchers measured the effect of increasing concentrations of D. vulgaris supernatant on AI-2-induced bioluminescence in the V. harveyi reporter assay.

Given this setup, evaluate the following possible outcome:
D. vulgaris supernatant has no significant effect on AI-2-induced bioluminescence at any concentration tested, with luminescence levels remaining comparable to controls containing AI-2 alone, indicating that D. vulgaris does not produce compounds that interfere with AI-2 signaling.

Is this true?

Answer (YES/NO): NO